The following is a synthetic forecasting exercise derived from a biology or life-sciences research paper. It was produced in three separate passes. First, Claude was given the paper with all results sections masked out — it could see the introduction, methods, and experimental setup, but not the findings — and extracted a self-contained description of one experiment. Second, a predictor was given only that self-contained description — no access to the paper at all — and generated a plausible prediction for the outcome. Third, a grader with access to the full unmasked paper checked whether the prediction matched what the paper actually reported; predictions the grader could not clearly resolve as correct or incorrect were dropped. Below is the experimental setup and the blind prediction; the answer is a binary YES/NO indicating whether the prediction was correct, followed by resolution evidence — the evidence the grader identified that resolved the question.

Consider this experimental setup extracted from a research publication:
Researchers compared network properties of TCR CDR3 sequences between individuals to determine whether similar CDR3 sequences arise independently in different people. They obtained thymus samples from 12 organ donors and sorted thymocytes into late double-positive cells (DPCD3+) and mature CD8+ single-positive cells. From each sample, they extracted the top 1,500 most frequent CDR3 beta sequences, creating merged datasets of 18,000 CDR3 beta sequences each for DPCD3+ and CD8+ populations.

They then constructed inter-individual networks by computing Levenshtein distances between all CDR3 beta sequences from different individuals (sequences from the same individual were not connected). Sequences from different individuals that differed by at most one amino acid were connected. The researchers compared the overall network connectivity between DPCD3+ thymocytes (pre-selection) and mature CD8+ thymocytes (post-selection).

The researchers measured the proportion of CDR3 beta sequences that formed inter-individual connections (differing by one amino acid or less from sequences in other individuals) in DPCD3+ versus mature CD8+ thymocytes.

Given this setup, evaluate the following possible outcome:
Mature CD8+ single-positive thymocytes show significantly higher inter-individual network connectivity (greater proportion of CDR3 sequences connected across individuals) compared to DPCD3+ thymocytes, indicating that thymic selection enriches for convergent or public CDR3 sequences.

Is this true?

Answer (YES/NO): YES